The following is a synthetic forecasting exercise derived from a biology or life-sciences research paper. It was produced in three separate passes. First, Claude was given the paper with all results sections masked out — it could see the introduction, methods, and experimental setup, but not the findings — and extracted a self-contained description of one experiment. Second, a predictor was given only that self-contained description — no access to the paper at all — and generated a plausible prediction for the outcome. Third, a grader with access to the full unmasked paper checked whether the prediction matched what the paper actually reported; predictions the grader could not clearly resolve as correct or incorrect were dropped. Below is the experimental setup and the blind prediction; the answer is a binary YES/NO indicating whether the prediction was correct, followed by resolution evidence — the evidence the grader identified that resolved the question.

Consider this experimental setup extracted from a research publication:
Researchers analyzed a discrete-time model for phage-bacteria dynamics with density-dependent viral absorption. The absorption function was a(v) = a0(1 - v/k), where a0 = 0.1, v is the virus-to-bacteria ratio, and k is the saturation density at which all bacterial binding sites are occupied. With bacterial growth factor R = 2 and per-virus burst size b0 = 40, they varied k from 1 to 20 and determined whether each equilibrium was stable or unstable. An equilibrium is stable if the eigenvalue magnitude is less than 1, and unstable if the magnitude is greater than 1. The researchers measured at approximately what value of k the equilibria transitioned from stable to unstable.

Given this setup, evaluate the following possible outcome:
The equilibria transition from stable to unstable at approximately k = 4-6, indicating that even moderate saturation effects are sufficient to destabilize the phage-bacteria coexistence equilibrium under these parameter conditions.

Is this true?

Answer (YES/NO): NO